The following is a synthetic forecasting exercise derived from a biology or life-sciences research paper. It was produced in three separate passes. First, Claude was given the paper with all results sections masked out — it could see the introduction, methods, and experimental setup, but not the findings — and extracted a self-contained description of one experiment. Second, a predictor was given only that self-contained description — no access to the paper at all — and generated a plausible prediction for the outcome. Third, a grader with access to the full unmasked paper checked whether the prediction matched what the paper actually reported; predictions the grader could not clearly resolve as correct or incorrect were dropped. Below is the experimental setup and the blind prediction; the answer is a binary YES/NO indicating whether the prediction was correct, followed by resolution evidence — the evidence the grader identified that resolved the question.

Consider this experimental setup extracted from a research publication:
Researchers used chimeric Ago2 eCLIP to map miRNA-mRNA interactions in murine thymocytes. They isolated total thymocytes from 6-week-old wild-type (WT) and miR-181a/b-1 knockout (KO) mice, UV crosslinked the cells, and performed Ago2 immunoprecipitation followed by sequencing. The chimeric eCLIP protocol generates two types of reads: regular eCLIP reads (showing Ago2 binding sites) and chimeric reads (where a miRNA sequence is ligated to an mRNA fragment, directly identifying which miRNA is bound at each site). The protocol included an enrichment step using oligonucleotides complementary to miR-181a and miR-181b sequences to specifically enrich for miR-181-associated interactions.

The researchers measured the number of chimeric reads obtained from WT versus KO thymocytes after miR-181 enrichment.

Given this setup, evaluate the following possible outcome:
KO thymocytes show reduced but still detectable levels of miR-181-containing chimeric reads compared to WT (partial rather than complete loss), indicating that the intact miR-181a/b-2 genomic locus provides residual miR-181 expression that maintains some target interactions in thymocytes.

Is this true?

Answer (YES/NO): NO